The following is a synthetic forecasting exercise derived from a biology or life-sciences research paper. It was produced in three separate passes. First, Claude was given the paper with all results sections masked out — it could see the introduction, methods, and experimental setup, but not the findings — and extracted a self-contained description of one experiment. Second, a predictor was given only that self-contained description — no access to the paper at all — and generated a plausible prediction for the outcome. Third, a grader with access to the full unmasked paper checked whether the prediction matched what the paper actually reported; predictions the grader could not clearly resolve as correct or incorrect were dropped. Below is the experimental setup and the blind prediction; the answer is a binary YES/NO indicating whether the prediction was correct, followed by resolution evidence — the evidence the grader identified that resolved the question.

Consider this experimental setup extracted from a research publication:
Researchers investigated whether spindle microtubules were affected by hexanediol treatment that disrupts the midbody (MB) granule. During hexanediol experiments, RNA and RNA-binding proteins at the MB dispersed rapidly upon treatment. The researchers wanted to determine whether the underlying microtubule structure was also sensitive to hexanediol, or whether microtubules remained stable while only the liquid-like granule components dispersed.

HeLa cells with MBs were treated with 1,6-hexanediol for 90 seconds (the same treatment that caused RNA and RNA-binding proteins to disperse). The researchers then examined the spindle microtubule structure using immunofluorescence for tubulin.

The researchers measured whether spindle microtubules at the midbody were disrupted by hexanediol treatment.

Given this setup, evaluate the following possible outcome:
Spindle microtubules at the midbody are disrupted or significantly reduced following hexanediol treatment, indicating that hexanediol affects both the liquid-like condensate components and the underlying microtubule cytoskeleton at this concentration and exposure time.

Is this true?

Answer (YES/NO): NO